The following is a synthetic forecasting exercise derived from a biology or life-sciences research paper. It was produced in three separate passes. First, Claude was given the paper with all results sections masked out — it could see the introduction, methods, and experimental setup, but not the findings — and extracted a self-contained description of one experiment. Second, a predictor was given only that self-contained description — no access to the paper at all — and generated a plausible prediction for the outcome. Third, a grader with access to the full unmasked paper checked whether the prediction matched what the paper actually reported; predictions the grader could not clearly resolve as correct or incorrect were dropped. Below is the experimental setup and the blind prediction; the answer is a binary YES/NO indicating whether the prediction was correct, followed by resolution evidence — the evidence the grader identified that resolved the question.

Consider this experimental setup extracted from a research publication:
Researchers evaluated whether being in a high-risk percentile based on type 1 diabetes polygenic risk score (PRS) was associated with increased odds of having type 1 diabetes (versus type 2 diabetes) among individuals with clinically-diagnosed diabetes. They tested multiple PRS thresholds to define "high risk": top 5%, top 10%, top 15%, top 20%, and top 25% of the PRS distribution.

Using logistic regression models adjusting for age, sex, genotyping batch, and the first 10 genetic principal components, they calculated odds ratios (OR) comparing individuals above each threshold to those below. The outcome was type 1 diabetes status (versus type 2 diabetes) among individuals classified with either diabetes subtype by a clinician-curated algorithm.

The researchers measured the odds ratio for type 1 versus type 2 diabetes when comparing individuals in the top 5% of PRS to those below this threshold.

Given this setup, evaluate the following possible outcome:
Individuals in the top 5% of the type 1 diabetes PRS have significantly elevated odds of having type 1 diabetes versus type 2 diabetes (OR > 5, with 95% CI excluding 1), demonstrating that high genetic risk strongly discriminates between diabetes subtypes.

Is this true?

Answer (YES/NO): NO